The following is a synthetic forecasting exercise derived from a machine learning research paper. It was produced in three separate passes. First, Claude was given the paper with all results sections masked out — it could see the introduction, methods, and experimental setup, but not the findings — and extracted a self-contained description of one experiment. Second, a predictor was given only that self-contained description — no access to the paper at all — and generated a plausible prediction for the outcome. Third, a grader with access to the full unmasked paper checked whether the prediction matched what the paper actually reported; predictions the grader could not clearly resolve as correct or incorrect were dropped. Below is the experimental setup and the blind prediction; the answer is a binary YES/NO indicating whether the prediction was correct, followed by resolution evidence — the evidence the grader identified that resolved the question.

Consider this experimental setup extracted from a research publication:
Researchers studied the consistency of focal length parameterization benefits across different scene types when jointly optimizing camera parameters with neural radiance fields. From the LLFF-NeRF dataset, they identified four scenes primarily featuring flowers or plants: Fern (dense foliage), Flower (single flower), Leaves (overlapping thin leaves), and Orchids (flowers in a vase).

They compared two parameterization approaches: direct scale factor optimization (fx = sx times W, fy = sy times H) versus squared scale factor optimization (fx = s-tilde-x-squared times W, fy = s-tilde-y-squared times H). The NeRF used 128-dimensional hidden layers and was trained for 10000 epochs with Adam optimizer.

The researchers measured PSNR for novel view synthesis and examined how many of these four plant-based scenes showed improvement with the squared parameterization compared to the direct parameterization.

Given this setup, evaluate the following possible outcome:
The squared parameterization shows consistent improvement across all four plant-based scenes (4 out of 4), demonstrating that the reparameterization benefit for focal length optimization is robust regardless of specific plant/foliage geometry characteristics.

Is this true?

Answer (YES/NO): NO